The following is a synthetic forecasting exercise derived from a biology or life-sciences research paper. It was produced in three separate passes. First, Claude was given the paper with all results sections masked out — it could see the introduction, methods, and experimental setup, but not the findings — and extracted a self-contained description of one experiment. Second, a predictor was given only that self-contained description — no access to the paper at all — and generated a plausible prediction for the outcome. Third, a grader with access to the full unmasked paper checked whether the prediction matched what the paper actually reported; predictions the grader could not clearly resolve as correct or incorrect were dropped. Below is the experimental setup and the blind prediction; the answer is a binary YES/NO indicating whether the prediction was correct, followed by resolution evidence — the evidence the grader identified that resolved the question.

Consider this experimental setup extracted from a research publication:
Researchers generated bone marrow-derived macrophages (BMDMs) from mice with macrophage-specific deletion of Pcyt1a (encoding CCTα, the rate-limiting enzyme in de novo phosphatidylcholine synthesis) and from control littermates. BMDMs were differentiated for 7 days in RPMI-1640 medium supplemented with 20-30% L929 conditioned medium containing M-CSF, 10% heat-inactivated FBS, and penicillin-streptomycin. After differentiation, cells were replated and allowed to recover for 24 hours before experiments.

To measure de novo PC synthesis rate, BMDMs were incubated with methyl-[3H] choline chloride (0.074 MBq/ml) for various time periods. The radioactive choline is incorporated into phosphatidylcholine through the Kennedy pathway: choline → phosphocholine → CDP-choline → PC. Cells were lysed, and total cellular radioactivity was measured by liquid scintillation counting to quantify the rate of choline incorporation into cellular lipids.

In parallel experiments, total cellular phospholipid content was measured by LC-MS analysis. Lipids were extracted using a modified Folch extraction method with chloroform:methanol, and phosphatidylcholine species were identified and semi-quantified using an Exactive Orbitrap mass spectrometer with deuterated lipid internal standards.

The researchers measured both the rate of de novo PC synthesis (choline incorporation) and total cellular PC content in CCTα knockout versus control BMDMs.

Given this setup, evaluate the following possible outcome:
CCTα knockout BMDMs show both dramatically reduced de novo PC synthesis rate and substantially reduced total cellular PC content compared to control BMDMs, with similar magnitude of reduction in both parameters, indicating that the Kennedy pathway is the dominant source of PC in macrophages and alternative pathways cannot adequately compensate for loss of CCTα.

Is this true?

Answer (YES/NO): NO